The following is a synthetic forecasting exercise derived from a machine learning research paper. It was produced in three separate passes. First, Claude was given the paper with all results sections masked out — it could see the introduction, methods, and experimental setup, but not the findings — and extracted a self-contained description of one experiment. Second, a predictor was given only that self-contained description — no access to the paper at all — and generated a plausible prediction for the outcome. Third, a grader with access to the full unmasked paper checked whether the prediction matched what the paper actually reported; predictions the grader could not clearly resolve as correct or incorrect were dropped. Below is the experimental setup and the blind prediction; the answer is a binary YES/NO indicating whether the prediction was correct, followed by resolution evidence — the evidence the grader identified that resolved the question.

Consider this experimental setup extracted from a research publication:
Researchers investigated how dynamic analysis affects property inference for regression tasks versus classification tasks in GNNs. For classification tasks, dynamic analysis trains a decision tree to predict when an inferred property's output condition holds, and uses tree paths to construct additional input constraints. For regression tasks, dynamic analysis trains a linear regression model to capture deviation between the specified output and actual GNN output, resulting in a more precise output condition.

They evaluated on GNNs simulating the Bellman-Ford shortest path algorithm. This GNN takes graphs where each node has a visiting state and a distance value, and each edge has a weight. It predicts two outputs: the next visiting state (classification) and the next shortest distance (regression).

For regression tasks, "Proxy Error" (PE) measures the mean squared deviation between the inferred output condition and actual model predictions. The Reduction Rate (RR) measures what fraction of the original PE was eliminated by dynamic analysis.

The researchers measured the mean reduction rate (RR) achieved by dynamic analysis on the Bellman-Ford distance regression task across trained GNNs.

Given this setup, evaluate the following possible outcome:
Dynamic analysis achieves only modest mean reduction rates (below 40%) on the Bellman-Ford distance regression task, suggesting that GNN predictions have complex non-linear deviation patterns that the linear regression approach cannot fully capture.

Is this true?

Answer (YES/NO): NO